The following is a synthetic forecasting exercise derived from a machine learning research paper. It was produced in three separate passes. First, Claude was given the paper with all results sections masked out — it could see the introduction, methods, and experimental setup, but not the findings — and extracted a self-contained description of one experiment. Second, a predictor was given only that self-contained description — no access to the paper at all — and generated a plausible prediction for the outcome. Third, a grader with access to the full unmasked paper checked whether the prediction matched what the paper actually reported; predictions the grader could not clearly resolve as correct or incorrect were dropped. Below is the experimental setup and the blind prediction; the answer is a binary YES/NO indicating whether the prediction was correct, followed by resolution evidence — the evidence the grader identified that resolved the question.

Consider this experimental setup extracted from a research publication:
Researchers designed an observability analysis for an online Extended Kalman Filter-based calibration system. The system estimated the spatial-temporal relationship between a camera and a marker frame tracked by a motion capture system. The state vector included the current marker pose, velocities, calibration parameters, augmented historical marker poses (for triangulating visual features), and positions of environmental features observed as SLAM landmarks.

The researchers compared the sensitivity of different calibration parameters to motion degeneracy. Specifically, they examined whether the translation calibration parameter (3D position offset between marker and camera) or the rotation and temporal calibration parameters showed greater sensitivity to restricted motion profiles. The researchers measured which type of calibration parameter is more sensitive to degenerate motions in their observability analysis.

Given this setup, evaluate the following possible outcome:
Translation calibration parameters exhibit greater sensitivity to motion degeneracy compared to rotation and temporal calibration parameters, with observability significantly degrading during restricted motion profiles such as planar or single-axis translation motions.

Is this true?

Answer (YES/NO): YES